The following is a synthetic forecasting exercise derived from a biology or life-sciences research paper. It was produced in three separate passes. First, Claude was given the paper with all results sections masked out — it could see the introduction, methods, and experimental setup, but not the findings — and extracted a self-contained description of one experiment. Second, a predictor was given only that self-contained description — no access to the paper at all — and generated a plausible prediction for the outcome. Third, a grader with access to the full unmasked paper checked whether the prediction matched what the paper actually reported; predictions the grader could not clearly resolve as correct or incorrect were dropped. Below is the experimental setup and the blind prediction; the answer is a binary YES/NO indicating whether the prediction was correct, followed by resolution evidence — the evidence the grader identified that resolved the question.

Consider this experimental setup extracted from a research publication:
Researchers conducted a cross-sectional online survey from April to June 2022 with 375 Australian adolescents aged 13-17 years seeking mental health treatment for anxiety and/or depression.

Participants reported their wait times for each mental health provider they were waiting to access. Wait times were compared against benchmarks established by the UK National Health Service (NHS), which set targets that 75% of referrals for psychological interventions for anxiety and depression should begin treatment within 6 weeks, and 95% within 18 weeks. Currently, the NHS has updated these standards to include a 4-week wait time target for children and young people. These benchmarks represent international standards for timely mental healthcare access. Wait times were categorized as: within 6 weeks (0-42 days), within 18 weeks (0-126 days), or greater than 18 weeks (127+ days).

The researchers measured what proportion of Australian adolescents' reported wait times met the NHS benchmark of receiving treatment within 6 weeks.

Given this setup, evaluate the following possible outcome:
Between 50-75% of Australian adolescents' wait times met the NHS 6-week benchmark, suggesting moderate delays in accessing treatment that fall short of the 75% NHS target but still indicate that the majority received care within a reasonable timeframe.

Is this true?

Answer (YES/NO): NO